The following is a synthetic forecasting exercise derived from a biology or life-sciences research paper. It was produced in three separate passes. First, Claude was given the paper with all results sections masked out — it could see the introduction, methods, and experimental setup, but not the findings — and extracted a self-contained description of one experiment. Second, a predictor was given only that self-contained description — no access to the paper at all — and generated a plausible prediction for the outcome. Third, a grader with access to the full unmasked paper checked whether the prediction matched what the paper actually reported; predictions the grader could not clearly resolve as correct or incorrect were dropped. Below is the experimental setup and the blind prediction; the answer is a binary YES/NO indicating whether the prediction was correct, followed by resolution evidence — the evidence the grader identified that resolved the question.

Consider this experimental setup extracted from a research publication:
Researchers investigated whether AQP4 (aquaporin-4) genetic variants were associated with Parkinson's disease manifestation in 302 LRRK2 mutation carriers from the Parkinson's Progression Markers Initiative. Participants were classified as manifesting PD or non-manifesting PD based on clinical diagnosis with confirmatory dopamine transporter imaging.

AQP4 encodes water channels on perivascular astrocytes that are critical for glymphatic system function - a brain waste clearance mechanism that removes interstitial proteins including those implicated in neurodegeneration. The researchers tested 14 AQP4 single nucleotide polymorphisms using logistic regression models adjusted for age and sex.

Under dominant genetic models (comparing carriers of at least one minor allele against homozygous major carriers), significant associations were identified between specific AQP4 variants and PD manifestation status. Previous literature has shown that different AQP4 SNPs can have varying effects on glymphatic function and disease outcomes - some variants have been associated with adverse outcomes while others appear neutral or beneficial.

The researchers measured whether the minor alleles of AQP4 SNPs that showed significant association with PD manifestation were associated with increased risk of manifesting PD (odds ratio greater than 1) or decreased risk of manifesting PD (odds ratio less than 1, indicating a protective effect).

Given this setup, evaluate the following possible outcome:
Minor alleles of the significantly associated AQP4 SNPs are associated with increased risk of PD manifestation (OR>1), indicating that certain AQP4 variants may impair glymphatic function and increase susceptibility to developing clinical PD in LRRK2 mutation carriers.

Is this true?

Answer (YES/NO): NO